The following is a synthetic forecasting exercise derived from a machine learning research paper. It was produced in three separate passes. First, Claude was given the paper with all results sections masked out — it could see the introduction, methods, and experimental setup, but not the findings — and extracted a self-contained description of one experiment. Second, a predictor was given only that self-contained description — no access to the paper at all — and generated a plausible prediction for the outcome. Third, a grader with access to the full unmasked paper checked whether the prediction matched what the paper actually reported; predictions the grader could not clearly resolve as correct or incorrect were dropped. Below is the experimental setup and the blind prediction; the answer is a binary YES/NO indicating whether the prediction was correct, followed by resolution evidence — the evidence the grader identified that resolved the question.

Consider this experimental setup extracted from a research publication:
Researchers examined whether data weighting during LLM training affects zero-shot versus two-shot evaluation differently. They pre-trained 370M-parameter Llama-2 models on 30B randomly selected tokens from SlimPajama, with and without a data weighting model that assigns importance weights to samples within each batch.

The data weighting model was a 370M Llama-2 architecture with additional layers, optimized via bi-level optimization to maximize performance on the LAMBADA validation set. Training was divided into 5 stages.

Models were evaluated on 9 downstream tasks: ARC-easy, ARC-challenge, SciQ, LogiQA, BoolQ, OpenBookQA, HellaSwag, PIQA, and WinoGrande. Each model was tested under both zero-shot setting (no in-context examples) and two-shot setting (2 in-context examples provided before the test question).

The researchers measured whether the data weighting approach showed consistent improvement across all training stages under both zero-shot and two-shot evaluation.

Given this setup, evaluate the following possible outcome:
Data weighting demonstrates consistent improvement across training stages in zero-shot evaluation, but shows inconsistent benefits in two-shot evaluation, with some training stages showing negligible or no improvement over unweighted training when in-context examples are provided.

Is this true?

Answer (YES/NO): NO